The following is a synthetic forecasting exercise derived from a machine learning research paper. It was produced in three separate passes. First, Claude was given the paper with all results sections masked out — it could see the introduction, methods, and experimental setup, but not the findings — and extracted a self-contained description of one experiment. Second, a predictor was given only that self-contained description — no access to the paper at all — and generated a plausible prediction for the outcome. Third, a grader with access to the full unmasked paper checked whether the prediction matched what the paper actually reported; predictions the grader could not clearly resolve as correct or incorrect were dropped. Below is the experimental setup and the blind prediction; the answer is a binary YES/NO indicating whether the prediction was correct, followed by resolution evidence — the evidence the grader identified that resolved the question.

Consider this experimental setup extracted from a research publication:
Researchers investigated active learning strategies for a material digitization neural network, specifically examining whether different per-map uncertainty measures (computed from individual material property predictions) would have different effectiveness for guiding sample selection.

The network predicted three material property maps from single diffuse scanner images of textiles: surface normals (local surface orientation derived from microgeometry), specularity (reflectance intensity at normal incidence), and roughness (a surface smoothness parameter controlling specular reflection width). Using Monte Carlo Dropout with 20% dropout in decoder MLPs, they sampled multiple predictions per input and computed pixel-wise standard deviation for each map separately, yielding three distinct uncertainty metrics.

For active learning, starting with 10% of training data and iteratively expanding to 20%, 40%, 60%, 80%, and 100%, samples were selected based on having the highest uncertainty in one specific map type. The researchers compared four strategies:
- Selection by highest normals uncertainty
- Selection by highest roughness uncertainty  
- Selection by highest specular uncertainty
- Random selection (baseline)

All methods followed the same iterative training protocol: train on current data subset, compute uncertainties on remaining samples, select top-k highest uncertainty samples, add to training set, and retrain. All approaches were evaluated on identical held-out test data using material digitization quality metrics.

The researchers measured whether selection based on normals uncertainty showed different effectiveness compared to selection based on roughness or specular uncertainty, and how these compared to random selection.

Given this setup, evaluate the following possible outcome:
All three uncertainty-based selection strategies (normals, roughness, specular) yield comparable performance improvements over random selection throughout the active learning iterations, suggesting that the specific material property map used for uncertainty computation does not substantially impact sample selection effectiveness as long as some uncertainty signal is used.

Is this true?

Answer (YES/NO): NO